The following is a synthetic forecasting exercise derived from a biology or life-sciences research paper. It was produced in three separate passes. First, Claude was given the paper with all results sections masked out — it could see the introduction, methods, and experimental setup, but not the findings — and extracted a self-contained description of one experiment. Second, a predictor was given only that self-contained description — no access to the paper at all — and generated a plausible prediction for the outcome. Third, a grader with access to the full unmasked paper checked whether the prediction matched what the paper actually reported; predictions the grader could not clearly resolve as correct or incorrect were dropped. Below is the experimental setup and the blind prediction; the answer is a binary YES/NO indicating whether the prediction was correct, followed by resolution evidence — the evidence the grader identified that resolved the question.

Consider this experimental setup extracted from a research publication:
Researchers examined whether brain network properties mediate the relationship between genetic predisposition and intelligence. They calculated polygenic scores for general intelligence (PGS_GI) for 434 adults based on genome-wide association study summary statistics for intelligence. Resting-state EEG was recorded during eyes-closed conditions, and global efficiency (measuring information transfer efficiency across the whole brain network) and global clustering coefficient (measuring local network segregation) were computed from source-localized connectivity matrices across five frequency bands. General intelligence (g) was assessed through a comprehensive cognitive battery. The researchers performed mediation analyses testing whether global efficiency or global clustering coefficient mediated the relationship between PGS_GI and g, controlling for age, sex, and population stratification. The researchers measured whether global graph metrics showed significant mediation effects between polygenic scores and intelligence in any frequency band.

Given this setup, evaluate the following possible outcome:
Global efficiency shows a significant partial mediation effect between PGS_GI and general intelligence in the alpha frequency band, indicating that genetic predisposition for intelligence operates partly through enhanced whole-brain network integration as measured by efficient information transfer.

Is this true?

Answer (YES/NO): NO